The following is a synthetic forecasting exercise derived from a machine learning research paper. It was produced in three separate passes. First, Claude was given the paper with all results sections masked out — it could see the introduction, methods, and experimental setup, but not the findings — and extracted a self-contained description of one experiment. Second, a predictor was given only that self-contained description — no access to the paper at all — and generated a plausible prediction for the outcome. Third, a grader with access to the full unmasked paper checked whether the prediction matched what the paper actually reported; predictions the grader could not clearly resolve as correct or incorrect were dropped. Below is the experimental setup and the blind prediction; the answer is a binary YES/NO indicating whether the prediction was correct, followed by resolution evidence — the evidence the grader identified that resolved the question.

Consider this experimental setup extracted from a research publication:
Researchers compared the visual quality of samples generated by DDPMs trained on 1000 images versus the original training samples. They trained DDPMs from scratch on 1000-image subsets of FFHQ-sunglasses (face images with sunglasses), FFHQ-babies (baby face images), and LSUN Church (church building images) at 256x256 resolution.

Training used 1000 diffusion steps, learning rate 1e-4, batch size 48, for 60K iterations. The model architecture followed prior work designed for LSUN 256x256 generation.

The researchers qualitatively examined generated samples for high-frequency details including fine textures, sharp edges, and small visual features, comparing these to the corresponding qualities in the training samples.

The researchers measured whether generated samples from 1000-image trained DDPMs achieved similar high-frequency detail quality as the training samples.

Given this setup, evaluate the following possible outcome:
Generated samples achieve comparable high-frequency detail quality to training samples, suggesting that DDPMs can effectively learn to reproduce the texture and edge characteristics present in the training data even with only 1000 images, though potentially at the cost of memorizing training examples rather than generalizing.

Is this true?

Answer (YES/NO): NO